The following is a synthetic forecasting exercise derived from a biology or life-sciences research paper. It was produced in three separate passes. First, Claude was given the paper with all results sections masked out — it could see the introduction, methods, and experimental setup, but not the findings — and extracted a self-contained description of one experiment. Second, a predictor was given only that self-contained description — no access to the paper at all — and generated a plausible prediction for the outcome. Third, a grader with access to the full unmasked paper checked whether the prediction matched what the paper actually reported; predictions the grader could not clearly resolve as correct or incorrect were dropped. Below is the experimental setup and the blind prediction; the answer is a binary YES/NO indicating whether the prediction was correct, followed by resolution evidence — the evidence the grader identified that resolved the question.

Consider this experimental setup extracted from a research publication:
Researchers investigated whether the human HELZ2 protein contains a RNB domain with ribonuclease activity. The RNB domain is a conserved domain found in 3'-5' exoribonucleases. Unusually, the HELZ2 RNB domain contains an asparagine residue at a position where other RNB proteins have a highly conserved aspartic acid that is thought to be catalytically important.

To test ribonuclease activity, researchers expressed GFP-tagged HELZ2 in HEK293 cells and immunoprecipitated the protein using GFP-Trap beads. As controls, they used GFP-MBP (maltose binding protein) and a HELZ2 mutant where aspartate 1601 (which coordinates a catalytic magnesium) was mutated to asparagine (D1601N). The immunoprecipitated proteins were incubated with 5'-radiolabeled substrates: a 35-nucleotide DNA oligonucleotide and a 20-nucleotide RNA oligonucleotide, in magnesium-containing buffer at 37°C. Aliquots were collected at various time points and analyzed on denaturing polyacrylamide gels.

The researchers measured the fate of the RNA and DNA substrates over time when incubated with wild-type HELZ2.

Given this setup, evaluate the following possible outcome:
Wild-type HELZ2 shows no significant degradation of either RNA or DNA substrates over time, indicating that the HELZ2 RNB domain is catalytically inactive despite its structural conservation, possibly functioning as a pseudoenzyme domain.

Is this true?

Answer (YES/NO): NO